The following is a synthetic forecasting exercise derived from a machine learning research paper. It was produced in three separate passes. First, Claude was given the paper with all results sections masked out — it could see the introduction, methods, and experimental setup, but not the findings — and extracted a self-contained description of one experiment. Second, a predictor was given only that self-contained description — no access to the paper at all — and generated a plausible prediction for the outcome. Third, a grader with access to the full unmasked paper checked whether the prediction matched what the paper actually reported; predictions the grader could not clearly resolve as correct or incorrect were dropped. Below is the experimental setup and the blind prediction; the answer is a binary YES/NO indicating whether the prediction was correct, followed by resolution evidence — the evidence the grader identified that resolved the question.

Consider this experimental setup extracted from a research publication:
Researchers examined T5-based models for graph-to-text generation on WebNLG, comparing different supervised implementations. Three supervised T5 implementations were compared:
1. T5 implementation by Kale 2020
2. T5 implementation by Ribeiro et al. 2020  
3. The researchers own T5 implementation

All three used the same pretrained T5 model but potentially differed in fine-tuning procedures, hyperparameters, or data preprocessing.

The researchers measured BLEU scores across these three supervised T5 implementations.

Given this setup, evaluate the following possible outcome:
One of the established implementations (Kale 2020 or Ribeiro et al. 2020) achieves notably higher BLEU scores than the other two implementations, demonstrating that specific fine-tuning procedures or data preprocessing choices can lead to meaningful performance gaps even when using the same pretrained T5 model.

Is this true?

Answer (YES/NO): NO